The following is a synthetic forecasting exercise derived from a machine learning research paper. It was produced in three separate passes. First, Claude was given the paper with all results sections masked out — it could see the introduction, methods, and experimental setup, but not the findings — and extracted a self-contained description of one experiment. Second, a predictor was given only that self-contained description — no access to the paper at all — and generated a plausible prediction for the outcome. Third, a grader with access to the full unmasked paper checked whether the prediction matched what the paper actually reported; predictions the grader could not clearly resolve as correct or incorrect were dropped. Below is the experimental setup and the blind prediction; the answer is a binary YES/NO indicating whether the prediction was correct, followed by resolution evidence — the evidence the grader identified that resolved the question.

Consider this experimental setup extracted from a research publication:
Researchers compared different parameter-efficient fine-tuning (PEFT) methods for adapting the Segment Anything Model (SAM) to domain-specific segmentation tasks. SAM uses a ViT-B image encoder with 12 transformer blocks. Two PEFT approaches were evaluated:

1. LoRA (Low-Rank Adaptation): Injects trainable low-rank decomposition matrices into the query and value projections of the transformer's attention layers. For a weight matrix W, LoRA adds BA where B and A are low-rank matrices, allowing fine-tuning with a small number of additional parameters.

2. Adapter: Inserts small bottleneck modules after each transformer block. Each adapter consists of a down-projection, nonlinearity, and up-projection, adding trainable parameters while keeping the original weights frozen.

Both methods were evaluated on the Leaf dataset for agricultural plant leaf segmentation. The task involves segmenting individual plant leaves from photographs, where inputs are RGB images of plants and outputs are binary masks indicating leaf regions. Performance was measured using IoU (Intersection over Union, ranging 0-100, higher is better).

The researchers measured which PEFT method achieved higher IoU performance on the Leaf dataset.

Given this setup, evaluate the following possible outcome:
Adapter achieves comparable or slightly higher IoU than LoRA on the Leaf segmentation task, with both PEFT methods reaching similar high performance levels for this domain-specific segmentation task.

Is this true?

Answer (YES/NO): YES